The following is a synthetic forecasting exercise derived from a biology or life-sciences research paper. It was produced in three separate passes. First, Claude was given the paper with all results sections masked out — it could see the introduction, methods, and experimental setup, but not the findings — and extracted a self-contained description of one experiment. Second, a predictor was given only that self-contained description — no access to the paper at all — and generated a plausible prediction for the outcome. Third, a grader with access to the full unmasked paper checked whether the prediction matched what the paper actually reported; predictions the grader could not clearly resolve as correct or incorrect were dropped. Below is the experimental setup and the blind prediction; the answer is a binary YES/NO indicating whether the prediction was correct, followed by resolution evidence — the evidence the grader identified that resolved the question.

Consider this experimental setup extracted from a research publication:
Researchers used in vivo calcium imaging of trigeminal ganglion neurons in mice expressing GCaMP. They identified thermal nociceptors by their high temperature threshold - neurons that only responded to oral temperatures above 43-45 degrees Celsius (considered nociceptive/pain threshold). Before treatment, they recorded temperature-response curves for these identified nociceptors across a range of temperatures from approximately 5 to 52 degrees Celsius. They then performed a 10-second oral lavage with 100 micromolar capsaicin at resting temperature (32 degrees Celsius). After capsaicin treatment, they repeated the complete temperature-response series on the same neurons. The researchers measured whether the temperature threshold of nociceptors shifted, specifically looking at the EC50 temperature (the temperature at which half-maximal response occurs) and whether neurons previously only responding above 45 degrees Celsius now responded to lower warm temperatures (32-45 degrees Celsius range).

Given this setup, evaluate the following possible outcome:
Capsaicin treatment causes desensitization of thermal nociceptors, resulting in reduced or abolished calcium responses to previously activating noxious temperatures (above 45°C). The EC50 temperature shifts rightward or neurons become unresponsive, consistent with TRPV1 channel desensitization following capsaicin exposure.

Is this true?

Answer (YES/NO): NO